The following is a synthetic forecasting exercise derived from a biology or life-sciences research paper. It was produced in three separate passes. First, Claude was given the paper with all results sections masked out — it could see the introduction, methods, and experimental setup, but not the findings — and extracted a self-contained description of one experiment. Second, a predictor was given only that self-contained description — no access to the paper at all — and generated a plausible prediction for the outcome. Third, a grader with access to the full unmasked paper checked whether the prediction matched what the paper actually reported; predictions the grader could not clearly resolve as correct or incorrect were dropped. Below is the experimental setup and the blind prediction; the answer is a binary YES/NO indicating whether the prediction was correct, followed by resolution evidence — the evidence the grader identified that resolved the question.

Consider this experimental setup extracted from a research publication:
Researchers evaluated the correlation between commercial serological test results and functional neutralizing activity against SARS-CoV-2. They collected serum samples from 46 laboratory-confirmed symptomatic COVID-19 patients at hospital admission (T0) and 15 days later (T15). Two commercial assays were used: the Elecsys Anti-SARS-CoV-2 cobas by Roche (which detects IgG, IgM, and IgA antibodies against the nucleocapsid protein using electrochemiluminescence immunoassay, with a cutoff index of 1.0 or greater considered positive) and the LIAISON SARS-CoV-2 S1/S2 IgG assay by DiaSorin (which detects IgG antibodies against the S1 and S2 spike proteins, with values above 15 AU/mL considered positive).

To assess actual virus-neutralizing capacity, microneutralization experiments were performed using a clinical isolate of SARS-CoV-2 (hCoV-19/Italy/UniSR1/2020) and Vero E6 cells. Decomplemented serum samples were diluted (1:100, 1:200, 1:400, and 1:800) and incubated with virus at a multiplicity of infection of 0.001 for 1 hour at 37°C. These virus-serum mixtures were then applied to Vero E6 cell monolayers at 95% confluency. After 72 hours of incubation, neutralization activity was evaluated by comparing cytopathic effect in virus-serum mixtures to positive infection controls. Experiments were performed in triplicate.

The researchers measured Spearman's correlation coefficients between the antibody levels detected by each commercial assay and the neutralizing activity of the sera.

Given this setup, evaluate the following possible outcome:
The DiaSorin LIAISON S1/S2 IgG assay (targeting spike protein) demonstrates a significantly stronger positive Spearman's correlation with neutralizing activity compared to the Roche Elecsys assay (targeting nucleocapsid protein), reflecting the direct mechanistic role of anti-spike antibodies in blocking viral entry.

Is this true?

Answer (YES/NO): NO